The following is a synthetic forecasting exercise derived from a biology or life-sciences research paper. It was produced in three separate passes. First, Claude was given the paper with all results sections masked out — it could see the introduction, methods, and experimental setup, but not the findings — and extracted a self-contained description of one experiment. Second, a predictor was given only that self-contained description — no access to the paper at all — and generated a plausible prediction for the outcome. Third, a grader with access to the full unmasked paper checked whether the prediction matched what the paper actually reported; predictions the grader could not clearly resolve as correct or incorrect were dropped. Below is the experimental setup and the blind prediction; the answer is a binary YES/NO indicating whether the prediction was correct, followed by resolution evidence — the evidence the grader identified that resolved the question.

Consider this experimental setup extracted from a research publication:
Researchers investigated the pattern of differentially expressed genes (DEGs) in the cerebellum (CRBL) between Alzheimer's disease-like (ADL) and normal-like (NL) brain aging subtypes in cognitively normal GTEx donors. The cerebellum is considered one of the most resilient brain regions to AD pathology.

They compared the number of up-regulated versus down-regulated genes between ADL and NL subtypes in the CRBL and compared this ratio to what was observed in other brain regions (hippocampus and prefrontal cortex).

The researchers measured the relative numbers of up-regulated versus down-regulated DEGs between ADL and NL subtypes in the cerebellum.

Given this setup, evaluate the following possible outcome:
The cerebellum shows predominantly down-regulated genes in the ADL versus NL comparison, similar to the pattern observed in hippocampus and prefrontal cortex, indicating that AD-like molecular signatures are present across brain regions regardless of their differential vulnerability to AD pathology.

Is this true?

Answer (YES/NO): NO